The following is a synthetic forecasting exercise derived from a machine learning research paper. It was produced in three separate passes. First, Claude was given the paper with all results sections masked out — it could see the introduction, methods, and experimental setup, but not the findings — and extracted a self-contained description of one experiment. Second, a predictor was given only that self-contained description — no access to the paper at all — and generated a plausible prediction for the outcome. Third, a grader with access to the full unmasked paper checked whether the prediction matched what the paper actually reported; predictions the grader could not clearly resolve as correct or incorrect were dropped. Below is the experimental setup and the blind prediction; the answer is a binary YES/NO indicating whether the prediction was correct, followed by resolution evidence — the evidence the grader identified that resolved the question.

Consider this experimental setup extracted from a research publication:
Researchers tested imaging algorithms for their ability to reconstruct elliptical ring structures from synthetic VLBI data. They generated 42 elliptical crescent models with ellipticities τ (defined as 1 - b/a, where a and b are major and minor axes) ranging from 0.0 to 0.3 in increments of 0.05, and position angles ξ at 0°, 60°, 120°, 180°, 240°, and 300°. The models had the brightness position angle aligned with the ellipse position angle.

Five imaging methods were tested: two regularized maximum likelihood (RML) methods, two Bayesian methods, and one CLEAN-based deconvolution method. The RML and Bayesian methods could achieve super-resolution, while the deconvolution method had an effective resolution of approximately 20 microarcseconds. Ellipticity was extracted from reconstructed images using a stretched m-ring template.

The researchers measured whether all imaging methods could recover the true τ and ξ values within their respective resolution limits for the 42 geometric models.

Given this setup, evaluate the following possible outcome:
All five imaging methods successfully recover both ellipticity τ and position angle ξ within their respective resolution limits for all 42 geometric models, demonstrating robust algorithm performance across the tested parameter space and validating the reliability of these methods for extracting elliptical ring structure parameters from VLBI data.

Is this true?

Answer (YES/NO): YES